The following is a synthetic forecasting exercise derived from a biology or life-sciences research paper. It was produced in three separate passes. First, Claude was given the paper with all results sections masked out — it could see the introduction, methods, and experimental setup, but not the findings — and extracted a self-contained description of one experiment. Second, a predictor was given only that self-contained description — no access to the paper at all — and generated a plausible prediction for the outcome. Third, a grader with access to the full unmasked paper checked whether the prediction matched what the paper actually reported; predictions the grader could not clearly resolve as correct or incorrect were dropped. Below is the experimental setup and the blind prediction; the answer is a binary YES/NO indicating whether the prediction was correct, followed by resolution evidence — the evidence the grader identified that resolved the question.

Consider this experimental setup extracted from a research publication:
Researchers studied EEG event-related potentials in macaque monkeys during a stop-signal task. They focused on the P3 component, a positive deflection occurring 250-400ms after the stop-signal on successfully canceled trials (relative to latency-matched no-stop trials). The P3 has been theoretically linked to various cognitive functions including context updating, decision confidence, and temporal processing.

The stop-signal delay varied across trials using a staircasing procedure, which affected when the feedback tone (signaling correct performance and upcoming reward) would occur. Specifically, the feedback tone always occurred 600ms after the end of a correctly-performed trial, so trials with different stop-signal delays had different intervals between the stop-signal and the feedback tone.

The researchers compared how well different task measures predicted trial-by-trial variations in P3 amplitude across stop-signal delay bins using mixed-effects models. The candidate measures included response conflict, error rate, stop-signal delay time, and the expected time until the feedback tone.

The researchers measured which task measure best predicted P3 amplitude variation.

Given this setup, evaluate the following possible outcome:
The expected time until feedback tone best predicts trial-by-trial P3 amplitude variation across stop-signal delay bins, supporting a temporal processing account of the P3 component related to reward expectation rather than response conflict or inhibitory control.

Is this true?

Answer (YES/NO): YES